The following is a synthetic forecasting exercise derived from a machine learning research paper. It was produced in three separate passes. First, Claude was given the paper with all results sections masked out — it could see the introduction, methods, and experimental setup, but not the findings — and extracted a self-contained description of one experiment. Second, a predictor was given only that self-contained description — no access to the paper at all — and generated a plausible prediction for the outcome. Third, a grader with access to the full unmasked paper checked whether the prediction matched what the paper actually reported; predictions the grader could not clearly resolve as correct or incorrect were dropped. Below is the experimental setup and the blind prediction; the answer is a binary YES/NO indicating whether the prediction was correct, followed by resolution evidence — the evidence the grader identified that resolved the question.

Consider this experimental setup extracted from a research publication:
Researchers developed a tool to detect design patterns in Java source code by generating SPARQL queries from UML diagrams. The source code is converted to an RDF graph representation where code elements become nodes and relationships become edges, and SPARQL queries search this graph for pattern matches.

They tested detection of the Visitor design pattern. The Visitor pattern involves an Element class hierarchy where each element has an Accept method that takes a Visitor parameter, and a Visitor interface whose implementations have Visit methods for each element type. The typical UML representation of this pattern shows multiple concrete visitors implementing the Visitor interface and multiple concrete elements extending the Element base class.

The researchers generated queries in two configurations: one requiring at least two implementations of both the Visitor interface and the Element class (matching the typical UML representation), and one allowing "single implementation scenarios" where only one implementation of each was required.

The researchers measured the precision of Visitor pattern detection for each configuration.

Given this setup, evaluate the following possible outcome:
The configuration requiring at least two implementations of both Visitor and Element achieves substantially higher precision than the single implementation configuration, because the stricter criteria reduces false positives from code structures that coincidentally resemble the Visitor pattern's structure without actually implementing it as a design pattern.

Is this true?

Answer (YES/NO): YES